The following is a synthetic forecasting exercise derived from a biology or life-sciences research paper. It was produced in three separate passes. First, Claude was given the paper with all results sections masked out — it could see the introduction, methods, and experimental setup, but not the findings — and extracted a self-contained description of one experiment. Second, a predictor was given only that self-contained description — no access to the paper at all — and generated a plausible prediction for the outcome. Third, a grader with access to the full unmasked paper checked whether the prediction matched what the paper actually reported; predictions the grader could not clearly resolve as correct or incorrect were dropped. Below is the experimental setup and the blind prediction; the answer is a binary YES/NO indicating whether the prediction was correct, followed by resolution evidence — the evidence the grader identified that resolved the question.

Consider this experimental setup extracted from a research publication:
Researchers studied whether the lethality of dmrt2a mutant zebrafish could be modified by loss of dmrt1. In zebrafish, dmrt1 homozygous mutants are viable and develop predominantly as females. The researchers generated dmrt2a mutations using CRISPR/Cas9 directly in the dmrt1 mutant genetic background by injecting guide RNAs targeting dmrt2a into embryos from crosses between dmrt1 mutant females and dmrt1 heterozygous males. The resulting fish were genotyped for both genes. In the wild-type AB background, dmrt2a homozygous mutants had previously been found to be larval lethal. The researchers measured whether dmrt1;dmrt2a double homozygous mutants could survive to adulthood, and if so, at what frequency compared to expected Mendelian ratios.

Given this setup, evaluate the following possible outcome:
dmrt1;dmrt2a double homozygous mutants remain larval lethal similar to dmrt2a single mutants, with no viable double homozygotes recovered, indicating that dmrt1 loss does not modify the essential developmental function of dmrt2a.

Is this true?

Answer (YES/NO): NO